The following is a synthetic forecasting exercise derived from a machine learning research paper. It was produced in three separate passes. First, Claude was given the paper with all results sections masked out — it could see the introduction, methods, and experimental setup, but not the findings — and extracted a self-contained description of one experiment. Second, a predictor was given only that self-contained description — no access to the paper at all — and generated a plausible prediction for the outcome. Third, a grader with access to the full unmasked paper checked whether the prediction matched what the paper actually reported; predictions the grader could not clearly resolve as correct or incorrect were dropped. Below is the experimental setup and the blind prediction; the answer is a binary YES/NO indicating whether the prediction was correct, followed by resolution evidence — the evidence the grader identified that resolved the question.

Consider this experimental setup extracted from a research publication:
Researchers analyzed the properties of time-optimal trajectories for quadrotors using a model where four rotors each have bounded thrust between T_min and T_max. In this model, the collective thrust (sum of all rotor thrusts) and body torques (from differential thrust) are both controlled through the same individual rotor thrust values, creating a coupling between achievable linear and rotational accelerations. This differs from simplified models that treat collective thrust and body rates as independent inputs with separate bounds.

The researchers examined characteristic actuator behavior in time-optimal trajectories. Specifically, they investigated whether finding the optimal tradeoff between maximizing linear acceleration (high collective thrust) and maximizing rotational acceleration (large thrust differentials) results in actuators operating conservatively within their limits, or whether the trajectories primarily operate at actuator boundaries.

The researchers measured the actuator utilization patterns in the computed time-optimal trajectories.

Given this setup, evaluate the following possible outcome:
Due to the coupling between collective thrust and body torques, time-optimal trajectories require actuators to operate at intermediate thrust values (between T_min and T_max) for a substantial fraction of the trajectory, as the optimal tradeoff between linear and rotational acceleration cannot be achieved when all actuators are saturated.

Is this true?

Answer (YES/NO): NO